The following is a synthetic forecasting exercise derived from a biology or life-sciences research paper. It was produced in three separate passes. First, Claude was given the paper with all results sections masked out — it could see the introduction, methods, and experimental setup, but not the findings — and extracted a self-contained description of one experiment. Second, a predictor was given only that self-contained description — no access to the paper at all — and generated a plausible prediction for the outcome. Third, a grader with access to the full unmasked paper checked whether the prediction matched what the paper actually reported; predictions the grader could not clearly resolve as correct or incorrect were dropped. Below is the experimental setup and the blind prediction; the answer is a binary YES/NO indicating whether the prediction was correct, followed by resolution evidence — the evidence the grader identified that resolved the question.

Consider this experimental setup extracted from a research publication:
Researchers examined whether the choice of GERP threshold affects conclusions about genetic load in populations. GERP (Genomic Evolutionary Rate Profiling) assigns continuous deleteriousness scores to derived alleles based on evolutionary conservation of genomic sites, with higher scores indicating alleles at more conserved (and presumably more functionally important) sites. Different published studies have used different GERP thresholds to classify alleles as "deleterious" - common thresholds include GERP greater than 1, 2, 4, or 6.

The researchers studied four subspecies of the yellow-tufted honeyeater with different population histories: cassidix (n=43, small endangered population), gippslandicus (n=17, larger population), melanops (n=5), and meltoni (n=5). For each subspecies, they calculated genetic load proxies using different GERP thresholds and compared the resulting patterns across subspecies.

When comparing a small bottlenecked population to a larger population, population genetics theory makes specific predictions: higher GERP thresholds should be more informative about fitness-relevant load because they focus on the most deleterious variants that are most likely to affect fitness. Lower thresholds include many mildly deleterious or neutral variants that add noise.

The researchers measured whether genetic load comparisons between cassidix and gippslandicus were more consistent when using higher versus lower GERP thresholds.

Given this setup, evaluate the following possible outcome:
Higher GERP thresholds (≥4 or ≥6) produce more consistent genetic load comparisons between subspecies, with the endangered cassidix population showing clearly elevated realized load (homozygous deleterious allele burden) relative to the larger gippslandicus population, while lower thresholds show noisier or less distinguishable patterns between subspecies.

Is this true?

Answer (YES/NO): NO